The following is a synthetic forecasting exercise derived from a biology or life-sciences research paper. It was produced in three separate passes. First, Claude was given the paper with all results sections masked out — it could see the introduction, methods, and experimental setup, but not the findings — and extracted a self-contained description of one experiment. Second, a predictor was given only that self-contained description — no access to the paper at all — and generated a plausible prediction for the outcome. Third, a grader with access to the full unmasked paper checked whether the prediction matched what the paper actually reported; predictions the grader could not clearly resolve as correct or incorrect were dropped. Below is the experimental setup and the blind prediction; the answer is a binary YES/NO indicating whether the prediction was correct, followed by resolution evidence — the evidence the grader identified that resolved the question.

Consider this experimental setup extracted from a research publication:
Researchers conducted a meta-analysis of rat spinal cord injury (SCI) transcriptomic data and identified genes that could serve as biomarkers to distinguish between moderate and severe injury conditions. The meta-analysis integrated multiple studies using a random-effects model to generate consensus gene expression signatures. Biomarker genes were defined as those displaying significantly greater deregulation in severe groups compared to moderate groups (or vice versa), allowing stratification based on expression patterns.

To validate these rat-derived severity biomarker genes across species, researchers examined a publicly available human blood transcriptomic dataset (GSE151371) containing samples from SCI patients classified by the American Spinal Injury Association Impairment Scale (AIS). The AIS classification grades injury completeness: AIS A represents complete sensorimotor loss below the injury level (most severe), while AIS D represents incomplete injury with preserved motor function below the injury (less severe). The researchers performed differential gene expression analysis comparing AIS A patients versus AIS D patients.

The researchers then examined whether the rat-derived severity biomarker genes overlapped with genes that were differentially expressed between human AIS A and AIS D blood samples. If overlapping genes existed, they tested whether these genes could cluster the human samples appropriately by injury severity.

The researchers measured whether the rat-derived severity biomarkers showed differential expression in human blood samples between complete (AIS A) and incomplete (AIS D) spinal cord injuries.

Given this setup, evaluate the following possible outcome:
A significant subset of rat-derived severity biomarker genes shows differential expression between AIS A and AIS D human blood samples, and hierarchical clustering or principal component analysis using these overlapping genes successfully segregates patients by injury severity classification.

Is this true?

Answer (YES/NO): YES